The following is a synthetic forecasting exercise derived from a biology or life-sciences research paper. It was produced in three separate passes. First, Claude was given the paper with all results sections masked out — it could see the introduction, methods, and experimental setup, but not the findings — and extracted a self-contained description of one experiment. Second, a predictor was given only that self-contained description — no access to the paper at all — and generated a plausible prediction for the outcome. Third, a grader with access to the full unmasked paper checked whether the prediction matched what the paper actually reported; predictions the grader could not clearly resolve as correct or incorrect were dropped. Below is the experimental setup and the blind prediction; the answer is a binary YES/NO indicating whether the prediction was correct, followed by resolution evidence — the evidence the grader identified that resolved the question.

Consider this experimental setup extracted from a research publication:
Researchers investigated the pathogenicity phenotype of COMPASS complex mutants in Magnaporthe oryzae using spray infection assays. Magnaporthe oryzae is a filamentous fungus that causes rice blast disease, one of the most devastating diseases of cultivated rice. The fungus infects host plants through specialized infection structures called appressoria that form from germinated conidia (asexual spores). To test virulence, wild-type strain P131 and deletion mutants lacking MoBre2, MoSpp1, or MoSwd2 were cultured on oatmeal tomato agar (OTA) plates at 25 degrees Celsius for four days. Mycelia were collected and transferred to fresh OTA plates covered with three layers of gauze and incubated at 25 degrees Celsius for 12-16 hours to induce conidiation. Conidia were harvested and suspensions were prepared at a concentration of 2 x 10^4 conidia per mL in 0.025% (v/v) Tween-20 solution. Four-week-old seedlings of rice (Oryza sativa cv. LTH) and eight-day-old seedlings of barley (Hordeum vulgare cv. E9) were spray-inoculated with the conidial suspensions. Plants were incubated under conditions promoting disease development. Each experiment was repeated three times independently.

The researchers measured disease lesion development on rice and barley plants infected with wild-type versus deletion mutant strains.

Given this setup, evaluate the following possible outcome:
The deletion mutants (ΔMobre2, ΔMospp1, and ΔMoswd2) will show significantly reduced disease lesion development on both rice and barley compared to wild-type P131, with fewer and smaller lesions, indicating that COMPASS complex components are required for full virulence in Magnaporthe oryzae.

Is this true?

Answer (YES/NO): NO